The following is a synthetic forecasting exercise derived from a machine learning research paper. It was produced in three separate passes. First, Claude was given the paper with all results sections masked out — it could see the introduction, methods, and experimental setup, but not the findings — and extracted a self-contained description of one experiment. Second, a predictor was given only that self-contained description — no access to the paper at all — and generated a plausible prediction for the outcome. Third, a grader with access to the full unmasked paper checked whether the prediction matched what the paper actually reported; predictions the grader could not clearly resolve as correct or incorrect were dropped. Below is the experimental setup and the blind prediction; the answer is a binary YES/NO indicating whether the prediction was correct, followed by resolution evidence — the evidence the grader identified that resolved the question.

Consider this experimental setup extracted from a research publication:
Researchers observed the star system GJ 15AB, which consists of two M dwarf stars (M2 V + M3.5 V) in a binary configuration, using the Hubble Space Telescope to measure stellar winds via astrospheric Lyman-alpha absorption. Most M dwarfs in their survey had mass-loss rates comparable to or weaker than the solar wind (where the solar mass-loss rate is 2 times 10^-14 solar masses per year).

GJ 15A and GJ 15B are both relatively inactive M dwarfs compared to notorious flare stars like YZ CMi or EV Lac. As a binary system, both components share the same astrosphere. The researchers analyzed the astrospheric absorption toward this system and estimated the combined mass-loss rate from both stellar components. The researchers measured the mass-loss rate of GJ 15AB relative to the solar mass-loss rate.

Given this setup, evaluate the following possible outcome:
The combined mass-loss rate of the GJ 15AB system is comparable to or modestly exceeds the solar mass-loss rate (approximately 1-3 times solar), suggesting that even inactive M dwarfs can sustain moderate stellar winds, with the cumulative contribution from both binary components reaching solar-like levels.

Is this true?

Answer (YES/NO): NO